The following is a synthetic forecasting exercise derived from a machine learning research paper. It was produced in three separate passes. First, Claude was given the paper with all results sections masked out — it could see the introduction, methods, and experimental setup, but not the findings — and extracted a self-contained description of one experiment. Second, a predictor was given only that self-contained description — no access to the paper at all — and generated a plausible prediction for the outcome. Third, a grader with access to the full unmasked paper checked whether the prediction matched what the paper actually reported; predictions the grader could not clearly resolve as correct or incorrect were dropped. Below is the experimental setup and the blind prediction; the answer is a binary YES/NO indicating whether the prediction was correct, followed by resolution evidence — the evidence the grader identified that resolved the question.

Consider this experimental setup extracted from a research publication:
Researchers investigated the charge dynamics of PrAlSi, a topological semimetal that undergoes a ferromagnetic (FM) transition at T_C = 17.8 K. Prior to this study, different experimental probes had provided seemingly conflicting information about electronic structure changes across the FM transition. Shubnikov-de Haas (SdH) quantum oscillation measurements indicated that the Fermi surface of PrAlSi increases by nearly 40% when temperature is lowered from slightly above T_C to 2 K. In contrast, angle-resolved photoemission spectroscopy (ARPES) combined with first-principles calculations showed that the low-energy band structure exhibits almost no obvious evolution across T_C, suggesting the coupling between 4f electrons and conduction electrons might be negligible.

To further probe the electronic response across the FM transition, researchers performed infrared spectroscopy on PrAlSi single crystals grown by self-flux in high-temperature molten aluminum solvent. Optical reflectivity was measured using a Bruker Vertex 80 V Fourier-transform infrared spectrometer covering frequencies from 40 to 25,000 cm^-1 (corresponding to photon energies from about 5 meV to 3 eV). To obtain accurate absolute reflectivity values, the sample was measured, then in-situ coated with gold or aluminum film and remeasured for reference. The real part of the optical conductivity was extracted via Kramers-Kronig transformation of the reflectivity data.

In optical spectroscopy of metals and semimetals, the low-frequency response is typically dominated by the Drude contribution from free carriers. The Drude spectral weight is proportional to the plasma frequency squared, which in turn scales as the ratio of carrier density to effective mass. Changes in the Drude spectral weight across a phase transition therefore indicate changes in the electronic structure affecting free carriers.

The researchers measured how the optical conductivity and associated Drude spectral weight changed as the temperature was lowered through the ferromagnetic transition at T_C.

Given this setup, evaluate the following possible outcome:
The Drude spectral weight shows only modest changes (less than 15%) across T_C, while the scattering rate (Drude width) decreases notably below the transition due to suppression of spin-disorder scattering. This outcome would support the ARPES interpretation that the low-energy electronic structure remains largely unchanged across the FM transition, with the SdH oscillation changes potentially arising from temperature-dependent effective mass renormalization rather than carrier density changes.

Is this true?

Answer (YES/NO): NO